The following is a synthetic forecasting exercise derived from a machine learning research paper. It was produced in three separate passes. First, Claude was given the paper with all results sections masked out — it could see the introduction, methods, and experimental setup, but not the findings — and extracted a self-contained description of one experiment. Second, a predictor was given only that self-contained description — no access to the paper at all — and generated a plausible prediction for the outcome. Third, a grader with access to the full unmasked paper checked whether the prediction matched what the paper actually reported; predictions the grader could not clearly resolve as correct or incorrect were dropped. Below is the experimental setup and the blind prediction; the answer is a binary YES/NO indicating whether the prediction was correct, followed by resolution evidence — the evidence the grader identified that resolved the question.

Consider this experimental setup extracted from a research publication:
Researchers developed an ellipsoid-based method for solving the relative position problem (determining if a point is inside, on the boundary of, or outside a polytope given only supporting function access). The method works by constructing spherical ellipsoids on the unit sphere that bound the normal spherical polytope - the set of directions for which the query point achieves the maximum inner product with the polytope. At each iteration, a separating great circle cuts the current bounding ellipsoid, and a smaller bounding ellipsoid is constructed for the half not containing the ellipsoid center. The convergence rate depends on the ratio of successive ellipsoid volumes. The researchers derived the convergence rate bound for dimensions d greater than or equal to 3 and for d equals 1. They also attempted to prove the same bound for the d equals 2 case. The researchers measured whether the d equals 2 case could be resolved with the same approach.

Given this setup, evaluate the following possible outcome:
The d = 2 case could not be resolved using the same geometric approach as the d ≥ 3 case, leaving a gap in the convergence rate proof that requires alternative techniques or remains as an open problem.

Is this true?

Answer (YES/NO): YES